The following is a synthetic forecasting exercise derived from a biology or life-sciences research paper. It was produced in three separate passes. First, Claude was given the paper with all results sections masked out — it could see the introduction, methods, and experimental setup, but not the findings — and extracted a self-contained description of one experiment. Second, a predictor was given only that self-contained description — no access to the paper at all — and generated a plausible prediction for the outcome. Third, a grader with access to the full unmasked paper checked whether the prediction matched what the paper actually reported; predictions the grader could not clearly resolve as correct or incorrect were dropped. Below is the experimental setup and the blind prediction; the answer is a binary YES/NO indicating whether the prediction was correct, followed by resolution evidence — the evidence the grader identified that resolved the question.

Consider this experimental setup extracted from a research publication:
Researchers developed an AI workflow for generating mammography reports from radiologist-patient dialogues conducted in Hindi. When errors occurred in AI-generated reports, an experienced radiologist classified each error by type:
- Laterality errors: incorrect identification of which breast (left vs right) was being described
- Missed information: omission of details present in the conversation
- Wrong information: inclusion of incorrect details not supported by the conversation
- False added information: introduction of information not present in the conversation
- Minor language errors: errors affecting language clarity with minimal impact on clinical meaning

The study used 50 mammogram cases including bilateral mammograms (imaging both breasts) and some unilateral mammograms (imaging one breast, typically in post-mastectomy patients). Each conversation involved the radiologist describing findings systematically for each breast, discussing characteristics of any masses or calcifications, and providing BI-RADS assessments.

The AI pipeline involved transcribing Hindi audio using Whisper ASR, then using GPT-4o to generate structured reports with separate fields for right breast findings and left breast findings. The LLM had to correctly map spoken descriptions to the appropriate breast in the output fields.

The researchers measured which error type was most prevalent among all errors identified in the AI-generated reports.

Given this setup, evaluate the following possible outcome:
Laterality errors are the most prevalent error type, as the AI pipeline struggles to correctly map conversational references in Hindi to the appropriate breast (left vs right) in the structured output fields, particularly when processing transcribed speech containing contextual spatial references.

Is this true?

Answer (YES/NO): NO